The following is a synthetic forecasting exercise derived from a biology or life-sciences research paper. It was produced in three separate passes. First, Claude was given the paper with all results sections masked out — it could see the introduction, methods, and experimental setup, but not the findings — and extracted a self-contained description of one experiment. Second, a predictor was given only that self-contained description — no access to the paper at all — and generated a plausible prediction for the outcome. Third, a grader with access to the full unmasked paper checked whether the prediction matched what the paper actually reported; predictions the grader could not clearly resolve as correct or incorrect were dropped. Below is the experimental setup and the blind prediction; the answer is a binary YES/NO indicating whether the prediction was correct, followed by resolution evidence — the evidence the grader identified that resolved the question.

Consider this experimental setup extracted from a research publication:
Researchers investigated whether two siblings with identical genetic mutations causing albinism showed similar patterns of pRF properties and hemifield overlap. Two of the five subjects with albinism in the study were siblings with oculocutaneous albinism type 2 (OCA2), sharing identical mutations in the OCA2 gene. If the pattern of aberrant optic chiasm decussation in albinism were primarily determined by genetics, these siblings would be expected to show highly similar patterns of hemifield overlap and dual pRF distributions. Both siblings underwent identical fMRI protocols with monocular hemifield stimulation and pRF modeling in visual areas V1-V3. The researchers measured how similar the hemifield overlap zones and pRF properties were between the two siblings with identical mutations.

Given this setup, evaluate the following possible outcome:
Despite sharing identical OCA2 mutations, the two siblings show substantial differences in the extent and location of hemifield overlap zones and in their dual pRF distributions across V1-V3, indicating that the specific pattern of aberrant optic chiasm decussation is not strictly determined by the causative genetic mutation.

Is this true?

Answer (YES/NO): YES